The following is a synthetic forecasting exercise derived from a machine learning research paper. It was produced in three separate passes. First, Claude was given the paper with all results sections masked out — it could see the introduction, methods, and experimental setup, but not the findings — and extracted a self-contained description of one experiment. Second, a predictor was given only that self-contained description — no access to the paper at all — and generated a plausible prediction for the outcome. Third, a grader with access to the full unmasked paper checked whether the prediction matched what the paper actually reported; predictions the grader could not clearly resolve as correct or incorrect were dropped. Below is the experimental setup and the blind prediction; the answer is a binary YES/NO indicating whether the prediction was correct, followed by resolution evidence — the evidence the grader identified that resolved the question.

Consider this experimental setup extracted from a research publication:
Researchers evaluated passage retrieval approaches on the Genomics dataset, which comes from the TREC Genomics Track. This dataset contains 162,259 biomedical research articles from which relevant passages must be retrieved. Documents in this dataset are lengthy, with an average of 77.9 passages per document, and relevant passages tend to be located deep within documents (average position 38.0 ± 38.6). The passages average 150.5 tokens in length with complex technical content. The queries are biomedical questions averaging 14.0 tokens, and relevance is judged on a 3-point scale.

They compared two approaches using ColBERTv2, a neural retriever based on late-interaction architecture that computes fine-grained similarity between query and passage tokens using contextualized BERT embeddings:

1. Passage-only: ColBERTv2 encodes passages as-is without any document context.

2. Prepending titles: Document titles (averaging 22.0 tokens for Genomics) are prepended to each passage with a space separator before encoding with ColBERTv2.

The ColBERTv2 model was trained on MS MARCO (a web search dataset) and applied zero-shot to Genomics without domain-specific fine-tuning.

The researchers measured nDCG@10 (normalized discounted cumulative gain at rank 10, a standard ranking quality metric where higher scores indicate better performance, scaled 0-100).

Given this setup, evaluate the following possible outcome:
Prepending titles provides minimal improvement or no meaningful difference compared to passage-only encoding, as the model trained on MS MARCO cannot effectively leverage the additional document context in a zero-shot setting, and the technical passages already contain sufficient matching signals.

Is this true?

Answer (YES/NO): NO